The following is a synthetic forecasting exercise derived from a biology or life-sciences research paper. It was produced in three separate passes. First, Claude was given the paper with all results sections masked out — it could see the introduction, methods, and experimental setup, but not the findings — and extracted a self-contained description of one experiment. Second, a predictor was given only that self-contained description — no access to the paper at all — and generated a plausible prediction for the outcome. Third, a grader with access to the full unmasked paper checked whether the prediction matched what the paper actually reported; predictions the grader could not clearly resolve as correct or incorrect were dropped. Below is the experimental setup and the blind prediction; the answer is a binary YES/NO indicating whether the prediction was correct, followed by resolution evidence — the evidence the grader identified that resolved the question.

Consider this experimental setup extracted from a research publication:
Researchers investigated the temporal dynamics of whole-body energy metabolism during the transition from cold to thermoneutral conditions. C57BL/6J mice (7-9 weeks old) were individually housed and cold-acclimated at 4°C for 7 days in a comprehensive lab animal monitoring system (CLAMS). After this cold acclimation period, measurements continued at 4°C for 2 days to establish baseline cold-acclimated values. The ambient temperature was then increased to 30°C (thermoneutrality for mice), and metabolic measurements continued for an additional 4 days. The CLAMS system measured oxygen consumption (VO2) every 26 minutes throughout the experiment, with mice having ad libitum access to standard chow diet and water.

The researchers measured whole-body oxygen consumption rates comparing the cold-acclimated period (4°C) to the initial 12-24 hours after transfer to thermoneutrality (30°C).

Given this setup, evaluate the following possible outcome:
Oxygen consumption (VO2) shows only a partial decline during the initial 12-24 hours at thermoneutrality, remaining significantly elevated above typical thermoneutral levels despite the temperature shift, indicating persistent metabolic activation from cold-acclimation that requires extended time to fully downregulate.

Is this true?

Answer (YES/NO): NO